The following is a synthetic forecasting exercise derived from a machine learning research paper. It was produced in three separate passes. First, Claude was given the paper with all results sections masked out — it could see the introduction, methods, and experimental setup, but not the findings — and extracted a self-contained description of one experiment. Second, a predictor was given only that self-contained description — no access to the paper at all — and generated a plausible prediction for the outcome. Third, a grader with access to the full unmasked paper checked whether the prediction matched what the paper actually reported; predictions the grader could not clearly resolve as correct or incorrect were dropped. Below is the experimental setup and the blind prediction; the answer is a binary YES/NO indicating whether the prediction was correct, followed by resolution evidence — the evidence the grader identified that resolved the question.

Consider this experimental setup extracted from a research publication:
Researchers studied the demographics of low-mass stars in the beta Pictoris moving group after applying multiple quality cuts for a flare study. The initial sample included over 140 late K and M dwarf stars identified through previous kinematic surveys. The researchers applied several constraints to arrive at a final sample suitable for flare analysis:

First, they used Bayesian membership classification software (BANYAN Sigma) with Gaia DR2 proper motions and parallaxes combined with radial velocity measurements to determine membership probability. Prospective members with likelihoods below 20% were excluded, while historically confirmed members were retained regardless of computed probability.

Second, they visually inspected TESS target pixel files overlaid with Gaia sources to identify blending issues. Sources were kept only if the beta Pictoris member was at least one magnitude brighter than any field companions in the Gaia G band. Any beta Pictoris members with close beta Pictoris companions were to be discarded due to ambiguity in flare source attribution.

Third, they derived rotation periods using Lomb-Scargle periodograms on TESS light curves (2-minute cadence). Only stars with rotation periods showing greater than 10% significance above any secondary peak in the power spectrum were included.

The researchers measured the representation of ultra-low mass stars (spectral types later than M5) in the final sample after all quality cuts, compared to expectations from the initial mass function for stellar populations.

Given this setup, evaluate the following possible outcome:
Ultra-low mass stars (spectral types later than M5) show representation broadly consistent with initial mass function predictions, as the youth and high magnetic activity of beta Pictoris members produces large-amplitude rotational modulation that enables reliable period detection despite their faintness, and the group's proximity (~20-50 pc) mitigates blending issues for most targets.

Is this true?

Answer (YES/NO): NO